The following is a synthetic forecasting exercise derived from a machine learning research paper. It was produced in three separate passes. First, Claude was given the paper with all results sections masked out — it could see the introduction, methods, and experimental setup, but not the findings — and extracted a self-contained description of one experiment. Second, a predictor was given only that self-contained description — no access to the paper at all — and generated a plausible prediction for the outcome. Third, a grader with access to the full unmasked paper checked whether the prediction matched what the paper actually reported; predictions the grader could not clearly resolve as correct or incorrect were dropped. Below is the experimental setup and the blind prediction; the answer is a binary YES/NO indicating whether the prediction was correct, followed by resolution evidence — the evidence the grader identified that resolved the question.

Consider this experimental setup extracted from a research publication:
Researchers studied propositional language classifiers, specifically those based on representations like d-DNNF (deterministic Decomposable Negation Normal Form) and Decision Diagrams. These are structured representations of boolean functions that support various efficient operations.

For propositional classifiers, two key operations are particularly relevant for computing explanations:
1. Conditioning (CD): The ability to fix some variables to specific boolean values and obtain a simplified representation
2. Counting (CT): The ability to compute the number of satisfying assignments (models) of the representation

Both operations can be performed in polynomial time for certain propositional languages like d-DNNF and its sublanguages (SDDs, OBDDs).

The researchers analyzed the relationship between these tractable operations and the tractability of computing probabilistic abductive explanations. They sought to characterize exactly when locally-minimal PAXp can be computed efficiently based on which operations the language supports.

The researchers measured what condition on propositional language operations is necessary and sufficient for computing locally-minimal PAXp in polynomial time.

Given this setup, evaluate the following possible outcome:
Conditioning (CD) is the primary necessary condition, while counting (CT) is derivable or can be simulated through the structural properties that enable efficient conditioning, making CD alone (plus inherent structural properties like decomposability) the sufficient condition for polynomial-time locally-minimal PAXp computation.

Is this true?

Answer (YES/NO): NO